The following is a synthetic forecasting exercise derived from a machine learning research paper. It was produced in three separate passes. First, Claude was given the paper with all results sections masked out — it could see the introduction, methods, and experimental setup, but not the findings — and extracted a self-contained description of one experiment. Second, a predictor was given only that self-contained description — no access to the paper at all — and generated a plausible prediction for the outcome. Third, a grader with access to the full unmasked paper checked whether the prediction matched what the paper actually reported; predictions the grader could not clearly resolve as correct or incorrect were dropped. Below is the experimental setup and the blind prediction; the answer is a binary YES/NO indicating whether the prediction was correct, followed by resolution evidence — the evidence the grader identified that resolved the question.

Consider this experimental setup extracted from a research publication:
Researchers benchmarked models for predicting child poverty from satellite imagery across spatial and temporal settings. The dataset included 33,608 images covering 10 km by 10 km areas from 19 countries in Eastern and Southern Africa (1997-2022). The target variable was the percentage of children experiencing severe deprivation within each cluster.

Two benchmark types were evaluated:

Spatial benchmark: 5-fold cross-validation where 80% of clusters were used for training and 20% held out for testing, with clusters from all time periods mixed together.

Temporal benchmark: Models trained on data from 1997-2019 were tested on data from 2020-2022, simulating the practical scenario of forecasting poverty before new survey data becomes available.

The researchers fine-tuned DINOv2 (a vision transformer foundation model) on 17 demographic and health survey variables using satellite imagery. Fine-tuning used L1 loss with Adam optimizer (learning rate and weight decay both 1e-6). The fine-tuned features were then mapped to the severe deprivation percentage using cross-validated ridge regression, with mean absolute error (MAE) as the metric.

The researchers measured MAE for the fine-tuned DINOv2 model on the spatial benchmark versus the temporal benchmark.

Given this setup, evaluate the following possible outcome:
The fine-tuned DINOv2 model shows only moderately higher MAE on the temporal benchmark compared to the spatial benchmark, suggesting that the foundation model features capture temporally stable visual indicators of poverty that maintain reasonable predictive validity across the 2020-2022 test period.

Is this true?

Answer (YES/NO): NO